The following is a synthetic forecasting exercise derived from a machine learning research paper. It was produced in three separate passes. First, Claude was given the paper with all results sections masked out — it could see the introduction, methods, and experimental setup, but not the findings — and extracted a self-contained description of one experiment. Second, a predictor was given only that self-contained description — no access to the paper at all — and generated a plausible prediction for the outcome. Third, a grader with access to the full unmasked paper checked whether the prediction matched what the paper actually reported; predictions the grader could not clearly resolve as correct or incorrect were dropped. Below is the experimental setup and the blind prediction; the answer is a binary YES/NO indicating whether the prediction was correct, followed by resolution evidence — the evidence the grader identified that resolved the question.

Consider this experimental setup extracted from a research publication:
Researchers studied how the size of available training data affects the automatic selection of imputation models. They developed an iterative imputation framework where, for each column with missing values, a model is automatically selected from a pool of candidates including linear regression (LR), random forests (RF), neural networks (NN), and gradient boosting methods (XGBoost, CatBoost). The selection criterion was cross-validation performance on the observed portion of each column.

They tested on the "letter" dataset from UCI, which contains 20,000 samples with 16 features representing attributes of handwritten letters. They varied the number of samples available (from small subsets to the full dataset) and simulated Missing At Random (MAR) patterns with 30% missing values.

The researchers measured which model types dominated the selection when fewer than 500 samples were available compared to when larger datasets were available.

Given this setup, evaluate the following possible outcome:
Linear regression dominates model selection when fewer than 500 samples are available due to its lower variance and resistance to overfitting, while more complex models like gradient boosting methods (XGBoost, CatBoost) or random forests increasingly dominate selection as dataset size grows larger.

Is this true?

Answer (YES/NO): NO